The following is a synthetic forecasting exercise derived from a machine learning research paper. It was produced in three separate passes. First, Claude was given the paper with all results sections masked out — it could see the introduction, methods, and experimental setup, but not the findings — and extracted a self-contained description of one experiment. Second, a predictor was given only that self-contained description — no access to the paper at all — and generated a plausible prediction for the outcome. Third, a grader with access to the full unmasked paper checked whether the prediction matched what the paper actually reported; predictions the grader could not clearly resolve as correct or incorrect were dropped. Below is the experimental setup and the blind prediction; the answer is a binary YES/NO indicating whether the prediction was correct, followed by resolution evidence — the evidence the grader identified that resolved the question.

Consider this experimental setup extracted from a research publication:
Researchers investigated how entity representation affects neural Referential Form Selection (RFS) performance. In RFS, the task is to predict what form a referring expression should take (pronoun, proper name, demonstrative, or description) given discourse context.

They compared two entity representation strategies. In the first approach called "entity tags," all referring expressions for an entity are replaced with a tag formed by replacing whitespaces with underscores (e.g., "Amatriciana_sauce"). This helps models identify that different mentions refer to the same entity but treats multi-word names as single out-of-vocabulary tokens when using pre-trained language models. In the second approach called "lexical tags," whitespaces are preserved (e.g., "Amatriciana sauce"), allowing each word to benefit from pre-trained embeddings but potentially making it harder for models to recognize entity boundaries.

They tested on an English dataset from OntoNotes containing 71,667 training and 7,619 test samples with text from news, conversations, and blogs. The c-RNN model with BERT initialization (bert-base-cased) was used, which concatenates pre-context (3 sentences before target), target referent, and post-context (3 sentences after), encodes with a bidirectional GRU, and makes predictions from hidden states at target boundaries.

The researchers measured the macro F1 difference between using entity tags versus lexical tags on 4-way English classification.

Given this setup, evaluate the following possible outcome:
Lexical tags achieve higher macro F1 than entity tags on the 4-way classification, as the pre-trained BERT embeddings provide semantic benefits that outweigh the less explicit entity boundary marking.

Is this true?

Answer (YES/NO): YES